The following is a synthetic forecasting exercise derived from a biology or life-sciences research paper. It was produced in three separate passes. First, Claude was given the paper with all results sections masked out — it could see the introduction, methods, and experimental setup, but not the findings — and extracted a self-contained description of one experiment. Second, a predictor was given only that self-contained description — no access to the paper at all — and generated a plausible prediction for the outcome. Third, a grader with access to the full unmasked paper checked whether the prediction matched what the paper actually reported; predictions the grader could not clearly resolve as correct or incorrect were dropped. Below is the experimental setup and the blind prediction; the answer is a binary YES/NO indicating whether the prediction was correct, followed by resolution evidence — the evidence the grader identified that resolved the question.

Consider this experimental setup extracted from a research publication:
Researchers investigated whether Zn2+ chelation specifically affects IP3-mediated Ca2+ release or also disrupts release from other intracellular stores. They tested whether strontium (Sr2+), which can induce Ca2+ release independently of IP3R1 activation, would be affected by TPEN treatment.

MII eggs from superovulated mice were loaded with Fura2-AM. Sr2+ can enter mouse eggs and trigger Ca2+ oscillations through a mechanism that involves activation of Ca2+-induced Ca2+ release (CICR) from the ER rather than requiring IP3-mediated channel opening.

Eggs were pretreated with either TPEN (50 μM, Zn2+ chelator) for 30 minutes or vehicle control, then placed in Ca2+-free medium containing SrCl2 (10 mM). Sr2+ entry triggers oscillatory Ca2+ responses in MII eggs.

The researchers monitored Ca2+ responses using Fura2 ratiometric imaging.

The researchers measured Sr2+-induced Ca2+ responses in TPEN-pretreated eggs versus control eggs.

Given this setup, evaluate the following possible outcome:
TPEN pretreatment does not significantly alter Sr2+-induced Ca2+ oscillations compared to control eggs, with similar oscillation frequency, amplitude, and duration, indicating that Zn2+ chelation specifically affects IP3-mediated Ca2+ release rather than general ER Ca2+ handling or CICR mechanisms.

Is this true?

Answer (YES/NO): NO